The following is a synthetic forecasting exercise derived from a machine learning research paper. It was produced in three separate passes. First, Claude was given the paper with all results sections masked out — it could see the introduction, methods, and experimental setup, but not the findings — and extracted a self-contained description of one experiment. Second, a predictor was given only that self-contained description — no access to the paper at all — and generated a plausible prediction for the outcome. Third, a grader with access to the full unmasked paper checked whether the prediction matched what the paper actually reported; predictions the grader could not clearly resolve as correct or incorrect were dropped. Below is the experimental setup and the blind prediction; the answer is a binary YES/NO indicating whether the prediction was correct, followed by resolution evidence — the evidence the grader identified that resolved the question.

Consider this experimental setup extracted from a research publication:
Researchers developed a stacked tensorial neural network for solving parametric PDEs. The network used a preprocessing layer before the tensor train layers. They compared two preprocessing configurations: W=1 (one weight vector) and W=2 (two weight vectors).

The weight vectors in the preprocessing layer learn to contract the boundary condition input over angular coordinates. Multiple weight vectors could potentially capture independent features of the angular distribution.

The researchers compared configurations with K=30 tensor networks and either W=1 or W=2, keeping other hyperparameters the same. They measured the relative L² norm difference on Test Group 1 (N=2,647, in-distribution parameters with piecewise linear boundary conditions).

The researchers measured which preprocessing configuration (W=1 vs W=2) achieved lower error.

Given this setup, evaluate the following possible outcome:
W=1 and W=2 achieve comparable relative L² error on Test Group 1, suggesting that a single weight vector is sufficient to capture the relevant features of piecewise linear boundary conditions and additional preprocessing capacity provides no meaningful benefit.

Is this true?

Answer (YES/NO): NO